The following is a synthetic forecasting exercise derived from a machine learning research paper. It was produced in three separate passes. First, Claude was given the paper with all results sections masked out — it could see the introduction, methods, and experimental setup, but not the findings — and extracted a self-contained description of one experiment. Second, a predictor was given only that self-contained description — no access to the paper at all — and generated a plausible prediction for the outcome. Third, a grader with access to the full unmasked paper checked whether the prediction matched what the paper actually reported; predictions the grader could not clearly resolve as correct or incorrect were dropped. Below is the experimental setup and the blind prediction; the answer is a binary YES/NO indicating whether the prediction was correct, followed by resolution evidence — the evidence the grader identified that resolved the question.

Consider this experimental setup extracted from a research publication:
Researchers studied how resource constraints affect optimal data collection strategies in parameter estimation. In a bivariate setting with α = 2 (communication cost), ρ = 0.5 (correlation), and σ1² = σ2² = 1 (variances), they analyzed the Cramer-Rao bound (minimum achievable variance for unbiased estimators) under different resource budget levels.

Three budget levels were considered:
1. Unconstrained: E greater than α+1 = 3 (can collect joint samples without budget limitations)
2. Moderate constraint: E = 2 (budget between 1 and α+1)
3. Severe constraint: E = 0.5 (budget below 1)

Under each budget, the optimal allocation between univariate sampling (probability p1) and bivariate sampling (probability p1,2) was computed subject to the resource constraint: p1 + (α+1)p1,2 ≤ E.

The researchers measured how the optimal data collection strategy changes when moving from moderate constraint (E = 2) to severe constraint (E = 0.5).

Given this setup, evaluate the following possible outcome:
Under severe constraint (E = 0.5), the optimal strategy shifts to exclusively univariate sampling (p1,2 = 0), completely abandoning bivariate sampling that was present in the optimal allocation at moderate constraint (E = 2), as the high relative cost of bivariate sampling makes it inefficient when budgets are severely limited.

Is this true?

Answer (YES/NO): YES